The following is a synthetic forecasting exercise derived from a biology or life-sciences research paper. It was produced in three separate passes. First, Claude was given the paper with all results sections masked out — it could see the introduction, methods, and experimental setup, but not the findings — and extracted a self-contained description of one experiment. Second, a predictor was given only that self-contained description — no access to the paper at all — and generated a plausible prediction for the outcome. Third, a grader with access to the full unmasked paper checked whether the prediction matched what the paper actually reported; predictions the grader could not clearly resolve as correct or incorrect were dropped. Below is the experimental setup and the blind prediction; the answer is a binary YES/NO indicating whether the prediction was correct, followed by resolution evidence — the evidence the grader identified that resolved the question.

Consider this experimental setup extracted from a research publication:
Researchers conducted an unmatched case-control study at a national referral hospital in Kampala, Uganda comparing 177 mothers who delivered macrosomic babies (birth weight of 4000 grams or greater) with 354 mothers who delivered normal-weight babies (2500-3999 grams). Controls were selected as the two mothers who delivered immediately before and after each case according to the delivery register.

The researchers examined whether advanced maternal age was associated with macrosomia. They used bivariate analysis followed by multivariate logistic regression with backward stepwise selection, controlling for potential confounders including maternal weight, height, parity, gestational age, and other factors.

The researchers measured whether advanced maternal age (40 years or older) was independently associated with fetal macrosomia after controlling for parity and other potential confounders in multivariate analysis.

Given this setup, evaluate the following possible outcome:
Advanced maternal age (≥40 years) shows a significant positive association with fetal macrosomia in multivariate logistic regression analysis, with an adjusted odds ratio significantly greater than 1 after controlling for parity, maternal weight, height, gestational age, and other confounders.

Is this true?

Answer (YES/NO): YES